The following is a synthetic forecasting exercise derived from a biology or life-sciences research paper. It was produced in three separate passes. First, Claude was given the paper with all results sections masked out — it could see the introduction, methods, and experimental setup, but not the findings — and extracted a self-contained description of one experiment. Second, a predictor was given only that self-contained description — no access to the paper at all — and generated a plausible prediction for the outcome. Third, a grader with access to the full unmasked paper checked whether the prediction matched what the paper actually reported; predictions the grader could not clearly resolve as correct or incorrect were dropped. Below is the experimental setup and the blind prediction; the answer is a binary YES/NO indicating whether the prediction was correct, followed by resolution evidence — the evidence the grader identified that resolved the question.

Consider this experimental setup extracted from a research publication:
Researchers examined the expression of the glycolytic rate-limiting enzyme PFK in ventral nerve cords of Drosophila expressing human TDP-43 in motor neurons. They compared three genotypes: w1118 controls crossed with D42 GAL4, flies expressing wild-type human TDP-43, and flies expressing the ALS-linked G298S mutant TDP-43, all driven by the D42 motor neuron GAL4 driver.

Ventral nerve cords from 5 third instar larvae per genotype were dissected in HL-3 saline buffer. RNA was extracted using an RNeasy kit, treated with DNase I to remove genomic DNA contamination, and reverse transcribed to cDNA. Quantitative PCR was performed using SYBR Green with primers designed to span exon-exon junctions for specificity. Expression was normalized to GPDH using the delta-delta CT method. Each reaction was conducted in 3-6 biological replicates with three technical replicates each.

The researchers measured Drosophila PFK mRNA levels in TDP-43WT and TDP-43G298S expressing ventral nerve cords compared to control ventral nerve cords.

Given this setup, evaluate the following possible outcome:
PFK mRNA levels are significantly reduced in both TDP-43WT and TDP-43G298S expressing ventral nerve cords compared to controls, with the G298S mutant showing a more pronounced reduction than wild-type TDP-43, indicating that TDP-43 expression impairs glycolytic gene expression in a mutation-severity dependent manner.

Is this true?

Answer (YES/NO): NO